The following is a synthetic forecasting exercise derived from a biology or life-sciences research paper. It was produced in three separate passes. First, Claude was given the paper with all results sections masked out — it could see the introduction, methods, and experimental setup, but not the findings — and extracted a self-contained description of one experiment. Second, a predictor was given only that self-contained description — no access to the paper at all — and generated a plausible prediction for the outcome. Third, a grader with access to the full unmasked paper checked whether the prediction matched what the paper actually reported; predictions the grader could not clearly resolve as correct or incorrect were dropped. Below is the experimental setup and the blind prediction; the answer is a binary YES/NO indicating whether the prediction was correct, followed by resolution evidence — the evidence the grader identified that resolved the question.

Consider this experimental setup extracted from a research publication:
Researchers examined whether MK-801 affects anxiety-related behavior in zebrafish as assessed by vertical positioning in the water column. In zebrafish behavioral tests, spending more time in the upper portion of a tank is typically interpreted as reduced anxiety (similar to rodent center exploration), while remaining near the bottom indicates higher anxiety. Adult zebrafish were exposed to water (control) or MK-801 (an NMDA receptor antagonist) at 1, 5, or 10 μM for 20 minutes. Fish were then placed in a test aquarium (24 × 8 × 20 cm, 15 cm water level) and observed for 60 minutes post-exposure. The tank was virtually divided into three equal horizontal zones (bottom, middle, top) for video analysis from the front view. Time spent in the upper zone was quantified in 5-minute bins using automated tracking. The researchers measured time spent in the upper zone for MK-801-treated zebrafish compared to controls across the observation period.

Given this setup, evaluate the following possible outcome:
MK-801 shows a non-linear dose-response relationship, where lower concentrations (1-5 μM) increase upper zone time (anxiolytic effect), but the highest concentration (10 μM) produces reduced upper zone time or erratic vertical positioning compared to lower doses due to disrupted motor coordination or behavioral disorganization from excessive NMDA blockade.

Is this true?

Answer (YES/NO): NO